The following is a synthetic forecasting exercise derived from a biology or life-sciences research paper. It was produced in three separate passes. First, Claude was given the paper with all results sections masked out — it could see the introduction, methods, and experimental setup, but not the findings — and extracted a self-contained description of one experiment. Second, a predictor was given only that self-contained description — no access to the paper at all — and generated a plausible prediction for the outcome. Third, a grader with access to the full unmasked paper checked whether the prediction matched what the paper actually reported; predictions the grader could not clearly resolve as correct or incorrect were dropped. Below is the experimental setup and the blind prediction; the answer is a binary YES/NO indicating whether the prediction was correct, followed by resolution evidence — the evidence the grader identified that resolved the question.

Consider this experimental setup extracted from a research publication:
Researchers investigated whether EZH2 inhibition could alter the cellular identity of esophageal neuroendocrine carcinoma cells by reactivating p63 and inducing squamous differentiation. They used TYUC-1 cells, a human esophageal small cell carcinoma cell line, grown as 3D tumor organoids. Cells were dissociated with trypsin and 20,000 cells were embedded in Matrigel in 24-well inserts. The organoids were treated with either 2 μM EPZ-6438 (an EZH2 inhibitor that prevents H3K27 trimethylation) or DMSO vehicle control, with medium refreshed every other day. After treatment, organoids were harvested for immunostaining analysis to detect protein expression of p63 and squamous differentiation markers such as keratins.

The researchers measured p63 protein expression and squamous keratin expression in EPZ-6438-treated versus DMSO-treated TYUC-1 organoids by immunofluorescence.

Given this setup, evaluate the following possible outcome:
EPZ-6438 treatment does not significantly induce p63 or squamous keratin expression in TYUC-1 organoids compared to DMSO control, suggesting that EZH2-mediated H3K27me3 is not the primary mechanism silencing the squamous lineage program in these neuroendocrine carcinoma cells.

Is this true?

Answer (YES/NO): NO